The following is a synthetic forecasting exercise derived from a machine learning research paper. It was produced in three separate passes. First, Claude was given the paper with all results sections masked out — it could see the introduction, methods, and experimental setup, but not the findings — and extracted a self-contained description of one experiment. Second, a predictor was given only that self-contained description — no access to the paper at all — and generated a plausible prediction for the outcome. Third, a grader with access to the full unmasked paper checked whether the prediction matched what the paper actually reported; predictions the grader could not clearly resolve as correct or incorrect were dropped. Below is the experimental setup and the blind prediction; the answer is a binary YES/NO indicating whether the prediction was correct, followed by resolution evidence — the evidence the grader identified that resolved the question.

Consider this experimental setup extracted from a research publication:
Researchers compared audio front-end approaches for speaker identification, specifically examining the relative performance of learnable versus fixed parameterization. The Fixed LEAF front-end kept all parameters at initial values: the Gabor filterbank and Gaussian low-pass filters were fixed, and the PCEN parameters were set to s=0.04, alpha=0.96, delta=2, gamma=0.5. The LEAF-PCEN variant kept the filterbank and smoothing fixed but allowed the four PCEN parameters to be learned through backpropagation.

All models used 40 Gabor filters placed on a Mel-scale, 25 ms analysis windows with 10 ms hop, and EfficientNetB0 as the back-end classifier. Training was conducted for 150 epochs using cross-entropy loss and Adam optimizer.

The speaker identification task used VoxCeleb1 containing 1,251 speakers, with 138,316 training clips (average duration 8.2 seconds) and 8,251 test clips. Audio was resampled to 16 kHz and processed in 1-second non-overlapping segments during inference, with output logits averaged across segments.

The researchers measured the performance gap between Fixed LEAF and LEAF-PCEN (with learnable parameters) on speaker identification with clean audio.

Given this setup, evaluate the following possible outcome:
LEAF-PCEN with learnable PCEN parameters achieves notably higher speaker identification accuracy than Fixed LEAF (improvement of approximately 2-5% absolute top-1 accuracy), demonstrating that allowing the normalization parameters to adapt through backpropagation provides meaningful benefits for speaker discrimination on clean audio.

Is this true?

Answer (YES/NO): NO